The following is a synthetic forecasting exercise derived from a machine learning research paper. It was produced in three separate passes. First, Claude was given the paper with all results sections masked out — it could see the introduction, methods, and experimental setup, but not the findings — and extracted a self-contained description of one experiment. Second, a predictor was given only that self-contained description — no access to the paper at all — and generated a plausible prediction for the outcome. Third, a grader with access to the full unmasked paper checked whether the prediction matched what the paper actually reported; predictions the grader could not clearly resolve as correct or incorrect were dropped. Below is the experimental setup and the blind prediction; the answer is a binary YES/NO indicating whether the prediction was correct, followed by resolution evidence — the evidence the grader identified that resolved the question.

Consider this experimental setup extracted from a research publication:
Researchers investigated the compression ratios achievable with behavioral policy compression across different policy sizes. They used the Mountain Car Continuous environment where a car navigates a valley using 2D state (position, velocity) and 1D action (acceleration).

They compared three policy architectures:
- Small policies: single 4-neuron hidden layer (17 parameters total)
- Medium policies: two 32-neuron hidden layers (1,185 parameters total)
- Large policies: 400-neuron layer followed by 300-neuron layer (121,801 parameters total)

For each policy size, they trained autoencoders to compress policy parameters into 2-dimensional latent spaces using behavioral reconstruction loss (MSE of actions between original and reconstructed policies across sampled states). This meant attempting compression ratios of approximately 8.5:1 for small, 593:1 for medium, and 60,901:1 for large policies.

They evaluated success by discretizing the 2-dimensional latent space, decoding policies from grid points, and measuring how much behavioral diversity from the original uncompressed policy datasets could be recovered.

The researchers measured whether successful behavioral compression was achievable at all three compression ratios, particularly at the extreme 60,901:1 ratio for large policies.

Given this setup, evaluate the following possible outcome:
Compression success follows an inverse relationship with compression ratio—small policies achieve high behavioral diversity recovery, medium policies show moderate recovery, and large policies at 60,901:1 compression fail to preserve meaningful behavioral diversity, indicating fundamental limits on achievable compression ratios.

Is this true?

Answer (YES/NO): NO